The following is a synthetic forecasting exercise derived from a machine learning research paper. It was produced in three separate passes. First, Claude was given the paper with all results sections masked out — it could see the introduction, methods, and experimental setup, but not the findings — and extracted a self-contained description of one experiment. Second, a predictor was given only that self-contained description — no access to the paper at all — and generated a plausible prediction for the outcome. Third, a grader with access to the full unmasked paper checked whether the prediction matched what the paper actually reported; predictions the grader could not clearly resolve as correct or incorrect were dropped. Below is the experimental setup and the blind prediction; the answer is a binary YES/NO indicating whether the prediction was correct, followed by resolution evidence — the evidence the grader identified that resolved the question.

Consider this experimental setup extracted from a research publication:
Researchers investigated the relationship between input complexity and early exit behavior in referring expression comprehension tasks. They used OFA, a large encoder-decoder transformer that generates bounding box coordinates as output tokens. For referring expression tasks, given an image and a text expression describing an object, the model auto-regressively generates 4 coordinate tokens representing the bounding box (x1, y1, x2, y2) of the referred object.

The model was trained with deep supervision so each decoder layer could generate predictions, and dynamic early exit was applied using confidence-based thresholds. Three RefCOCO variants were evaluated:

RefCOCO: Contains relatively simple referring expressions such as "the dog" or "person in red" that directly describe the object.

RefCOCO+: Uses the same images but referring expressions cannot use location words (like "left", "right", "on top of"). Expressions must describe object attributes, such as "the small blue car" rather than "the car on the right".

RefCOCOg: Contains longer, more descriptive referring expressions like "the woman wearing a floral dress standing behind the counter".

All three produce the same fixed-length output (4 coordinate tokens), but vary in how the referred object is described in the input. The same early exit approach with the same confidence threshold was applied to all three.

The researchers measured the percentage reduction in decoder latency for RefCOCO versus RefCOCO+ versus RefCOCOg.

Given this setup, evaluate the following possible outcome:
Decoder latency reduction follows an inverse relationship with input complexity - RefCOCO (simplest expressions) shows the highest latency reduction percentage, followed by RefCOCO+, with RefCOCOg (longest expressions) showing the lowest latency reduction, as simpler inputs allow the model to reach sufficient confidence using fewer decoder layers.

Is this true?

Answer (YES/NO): NO